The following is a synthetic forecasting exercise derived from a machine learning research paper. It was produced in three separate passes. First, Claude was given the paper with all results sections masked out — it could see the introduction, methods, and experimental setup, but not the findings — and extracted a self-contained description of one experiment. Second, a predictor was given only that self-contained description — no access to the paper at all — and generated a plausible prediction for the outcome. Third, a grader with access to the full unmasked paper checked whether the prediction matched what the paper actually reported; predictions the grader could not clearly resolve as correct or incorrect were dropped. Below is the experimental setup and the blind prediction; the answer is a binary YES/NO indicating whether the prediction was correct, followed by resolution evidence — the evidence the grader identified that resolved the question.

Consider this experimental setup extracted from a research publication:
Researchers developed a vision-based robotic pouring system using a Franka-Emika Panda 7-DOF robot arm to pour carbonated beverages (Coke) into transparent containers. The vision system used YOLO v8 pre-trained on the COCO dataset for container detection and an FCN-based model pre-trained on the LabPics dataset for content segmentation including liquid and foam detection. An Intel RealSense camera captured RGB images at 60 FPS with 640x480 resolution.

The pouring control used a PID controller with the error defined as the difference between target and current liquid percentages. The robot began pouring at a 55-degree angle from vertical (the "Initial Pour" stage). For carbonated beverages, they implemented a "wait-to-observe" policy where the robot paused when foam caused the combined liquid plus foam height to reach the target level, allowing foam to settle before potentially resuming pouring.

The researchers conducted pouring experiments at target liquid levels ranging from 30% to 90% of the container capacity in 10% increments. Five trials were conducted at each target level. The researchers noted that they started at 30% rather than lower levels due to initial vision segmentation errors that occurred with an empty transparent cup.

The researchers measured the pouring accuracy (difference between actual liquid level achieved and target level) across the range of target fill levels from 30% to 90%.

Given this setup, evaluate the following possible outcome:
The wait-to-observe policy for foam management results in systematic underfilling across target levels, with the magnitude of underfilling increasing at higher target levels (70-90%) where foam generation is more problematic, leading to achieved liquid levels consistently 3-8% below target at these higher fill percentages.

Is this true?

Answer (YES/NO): NO